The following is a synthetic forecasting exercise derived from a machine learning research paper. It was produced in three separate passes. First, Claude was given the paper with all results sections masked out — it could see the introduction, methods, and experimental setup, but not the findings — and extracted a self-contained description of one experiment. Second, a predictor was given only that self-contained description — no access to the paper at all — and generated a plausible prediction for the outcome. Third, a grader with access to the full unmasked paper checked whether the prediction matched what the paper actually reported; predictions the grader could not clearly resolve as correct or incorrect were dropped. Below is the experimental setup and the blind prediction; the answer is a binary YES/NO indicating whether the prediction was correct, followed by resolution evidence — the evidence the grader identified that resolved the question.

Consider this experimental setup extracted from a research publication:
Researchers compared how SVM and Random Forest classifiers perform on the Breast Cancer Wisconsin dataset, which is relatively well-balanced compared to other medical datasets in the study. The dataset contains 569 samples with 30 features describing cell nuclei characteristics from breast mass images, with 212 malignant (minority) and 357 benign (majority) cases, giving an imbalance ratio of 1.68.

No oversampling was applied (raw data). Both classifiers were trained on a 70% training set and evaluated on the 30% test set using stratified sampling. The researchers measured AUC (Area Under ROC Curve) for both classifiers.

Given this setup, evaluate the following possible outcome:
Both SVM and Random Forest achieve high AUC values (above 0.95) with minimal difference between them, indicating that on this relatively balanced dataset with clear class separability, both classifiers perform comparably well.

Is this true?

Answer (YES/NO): YES